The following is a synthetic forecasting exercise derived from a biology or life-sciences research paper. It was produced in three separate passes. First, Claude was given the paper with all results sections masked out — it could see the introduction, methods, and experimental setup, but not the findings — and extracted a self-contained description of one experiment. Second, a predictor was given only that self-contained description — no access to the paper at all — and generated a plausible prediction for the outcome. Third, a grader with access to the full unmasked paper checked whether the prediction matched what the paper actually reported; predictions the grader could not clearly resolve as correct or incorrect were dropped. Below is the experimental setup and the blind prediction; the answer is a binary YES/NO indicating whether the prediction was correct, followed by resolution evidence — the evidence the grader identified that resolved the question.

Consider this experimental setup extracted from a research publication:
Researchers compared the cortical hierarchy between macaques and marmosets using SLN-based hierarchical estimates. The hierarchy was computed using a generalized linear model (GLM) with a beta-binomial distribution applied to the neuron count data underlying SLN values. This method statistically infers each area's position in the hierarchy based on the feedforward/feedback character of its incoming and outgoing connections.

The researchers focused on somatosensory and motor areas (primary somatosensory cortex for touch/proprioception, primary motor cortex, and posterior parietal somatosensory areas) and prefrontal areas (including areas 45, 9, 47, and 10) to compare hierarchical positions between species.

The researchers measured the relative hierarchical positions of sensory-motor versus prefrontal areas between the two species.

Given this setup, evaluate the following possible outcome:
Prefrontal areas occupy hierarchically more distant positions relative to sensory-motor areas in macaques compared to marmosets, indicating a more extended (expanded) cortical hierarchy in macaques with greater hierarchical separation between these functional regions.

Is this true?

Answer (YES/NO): YES